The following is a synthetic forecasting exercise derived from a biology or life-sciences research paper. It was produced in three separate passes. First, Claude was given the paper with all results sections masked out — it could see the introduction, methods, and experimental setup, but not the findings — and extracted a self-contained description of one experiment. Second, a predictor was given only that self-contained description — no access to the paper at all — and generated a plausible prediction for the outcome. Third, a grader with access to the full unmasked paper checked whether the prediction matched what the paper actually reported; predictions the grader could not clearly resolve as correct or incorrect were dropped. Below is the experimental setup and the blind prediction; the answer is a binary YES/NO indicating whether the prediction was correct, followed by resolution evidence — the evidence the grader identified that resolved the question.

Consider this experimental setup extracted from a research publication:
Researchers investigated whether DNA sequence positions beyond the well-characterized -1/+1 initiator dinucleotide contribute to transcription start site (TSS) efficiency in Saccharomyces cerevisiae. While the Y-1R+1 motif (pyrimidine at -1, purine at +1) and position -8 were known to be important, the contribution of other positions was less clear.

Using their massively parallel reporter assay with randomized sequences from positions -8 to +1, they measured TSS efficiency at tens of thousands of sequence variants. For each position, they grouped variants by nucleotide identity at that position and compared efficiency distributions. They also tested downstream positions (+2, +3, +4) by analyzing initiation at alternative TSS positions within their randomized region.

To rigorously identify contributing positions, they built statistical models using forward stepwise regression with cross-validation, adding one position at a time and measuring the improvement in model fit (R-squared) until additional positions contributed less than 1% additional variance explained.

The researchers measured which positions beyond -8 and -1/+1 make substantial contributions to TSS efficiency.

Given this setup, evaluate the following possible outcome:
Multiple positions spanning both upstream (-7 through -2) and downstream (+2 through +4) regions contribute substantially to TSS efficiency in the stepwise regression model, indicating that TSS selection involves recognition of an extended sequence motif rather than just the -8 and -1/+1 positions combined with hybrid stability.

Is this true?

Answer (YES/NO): NO